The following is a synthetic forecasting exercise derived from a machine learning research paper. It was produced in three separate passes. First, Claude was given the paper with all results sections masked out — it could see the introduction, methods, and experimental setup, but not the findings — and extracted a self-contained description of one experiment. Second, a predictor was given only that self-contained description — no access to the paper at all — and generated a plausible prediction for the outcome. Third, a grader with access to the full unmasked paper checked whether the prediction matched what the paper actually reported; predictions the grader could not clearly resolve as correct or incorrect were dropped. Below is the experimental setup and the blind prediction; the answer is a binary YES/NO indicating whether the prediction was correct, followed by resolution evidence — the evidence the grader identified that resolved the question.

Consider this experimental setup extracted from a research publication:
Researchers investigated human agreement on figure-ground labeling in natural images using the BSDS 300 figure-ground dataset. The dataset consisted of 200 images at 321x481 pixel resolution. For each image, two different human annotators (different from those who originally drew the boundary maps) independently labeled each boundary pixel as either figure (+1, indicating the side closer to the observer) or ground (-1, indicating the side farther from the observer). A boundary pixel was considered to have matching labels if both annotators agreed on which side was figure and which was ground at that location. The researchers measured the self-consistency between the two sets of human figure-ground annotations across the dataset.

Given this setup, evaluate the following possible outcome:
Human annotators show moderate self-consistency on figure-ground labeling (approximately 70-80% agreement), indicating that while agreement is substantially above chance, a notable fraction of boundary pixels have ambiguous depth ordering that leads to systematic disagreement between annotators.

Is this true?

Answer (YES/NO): NO